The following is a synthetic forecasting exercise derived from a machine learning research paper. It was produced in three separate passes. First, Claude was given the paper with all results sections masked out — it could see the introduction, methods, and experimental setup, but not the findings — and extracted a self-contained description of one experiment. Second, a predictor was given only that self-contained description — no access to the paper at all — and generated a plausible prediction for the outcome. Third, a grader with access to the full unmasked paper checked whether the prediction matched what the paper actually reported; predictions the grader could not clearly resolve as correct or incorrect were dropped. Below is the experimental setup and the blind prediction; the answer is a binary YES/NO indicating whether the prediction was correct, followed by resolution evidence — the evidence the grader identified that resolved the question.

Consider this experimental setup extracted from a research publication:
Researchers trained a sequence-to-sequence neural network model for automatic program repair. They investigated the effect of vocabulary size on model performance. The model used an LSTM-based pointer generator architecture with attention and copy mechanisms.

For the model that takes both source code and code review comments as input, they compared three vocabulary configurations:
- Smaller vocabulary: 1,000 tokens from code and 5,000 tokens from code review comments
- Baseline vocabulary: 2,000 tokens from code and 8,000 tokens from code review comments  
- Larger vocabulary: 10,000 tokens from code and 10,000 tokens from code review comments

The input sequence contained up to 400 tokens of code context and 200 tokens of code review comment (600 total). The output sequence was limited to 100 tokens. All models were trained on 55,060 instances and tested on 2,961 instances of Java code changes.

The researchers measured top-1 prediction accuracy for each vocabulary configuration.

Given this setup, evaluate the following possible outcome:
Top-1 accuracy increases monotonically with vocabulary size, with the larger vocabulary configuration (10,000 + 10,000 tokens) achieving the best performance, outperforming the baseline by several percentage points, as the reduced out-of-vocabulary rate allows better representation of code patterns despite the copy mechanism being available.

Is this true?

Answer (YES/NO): NO